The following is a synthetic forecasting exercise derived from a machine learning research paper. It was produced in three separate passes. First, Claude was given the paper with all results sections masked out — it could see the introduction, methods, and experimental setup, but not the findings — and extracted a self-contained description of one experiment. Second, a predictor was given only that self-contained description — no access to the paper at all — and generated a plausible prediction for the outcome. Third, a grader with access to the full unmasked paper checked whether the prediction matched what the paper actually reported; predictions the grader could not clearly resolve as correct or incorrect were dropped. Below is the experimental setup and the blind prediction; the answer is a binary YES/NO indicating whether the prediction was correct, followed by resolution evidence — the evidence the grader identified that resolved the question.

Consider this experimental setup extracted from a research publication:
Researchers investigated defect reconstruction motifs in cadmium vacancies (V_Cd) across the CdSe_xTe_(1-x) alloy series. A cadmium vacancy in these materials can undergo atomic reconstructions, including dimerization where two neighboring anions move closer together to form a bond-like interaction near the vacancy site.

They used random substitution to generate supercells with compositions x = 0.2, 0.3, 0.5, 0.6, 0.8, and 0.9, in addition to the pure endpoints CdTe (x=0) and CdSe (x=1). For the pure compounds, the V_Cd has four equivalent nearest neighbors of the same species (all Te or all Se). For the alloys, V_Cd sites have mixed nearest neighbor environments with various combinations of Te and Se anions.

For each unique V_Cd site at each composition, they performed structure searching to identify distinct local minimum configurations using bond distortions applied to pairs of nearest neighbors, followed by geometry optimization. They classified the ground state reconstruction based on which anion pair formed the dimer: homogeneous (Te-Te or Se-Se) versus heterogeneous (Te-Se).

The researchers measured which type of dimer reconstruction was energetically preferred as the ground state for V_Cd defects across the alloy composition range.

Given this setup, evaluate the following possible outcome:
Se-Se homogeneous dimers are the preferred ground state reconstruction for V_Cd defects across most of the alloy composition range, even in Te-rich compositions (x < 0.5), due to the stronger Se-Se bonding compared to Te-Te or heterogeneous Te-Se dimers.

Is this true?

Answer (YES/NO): NO